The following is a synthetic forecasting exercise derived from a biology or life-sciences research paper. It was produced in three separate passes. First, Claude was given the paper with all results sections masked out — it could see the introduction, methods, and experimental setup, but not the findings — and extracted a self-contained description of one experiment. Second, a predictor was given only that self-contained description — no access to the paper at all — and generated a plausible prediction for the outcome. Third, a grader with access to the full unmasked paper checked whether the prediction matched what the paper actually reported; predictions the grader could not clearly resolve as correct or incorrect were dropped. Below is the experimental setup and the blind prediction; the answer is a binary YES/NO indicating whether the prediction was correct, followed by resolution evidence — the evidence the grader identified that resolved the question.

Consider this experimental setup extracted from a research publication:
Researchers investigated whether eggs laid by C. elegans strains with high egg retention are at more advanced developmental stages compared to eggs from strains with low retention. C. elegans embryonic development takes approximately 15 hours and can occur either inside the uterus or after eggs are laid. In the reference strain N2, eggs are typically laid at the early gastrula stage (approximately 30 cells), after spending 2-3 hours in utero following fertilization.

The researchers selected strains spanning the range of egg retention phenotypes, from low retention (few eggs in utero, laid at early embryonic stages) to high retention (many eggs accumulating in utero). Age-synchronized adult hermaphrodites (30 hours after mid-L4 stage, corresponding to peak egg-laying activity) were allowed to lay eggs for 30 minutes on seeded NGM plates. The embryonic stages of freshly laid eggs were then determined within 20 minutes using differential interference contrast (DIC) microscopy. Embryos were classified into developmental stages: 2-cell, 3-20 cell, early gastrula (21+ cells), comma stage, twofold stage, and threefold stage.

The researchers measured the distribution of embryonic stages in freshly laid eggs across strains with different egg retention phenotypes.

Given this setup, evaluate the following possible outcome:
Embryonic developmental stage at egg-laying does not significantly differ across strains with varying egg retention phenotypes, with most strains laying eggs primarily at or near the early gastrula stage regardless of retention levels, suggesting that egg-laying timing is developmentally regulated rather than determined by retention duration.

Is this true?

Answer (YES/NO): NO